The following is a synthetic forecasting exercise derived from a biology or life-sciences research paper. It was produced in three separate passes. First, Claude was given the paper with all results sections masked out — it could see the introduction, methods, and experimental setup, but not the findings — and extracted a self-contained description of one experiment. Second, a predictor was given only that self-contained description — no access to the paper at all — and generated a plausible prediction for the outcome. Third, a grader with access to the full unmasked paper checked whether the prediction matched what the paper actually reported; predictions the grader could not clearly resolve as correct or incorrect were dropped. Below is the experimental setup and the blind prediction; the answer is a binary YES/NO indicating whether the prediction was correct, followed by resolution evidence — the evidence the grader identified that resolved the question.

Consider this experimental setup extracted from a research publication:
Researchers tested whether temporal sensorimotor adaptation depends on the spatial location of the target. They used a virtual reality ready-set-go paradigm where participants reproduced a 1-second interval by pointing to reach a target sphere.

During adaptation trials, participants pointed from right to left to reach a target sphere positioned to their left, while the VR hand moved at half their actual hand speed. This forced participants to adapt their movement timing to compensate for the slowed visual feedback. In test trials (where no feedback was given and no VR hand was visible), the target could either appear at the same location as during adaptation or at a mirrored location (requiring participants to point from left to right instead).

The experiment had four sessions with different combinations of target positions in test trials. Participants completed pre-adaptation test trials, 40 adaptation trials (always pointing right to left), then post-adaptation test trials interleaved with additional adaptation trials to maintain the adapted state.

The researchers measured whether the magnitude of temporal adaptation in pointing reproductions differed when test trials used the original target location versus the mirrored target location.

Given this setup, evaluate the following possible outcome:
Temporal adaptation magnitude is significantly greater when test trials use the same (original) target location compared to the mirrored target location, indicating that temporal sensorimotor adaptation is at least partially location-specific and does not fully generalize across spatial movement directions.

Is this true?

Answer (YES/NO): NO